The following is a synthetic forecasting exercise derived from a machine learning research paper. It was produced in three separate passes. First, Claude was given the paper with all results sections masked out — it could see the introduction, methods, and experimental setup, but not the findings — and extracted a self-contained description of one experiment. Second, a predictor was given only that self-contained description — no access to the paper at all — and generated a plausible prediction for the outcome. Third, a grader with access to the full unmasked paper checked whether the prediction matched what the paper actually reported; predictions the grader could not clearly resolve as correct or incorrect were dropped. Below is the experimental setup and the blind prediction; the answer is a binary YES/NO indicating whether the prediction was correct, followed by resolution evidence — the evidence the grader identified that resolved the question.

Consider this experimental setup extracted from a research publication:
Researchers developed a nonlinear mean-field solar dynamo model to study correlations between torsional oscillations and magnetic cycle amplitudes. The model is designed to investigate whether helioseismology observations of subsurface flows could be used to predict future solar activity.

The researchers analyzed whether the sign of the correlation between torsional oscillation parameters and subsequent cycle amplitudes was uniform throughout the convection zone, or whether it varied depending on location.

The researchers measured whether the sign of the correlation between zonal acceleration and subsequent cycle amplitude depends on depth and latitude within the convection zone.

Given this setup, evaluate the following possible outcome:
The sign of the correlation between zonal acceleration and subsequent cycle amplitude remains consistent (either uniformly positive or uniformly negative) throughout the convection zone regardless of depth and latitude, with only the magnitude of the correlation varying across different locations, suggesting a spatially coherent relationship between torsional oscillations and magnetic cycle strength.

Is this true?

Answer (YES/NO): NO